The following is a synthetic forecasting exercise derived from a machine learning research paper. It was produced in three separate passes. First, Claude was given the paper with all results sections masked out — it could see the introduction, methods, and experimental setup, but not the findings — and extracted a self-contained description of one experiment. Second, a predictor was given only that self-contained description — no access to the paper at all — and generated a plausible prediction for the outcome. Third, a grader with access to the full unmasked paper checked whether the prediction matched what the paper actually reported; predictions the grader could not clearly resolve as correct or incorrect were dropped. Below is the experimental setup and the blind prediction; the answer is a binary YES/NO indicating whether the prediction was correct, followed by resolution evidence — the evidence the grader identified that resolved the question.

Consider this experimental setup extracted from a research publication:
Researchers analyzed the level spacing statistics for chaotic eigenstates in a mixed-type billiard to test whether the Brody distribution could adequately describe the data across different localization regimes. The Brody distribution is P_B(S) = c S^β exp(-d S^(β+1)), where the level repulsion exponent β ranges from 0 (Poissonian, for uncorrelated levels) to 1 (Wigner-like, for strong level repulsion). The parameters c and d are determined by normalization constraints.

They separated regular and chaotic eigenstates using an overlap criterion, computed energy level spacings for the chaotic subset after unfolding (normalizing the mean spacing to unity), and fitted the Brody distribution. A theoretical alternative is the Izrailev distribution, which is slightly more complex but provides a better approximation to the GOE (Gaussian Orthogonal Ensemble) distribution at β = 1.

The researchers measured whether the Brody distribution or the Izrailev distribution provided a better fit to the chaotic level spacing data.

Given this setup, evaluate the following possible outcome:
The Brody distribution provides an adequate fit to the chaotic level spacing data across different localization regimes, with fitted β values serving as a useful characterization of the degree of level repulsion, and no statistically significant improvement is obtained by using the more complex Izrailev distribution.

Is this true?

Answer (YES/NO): YES